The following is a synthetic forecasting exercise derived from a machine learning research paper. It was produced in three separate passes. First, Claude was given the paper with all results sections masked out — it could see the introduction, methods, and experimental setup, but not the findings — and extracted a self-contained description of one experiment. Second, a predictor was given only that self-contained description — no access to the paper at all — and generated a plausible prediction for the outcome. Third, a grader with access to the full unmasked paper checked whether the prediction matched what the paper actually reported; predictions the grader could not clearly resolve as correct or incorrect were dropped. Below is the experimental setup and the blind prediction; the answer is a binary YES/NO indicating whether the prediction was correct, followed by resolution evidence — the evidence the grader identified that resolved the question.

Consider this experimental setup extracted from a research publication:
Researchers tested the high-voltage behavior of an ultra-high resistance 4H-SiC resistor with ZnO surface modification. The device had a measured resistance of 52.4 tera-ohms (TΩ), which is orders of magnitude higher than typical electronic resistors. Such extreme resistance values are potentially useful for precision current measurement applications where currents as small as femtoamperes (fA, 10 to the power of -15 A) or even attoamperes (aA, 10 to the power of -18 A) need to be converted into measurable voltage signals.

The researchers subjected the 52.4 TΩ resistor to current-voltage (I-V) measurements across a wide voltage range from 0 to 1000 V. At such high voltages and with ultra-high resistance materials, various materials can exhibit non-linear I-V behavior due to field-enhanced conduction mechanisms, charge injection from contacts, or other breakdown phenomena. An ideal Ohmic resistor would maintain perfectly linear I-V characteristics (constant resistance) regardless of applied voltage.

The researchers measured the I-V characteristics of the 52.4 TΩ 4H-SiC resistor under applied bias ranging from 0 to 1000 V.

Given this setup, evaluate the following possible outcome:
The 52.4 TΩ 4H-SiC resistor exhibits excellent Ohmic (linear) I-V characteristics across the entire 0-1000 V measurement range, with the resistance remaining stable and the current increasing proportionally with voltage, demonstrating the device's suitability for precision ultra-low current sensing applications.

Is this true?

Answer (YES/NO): YES